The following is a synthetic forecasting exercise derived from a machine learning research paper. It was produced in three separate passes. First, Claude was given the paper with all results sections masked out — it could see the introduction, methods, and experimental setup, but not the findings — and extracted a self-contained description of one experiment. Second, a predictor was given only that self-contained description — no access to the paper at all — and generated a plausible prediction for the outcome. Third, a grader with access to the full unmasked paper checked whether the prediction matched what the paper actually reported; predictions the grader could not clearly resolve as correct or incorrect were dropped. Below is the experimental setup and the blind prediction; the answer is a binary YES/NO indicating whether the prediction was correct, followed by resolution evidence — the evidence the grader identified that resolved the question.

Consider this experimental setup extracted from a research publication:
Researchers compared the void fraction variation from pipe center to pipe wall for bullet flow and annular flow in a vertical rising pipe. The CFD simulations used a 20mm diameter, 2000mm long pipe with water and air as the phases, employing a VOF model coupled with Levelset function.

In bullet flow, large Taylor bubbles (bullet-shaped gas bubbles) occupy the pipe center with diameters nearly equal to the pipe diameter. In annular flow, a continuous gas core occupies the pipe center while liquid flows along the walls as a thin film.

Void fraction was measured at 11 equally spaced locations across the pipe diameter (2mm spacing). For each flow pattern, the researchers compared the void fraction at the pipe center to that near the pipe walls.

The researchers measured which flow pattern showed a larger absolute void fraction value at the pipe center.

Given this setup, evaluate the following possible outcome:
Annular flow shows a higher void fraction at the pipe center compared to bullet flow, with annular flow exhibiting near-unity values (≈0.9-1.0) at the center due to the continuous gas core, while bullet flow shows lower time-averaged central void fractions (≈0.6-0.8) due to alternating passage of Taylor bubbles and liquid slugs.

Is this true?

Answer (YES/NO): NO